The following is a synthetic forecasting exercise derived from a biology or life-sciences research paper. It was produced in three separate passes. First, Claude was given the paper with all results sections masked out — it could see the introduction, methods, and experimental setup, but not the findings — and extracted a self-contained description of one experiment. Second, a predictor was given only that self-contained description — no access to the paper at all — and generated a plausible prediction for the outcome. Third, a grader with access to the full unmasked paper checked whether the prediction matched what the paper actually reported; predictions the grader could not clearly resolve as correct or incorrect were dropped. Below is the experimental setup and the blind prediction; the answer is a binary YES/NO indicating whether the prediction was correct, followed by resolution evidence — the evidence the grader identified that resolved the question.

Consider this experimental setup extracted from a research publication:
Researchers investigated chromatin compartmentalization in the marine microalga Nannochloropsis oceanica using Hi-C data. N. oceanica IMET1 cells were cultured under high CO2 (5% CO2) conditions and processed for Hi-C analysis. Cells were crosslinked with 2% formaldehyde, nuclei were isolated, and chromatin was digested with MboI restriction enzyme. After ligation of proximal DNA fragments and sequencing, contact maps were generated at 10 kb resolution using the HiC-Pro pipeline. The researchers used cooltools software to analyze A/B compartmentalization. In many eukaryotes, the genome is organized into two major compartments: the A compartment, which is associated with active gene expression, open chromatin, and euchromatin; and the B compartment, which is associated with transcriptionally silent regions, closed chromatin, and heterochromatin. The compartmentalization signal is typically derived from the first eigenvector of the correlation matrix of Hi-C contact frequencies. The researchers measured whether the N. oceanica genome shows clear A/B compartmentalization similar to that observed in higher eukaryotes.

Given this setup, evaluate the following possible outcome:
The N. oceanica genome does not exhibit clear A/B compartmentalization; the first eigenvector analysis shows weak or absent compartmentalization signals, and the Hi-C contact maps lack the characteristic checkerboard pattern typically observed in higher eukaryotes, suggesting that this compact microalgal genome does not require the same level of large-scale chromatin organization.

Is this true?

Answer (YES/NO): NO